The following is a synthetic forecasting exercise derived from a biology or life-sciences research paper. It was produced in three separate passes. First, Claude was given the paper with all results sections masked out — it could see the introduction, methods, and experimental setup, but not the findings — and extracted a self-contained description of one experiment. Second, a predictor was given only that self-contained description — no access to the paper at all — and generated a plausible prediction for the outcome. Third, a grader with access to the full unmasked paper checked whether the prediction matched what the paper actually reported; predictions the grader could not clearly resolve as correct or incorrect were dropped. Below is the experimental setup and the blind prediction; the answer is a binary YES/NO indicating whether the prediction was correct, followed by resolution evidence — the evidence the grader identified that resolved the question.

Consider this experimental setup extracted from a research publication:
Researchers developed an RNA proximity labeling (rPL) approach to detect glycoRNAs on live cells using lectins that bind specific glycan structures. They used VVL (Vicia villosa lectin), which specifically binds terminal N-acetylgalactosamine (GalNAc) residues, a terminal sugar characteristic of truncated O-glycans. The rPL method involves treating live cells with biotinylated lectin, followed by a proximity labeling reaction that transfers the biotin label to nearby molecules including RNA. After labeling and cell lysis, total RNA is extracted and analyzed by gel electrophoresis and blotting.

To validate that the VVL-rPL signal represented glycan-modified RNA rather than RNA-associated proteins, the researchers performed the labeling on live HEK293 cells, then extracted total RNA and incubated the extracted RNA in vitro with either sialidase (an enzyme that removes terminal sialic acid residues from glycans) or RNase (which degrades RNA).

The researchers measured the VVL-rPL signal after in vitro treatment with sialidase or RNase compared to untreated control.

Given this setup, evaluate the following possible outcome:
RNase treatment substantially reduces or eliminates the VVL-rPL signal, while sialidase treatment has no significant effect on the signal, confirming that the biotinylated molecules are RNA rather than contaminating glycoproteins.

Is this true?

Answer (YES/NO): NO